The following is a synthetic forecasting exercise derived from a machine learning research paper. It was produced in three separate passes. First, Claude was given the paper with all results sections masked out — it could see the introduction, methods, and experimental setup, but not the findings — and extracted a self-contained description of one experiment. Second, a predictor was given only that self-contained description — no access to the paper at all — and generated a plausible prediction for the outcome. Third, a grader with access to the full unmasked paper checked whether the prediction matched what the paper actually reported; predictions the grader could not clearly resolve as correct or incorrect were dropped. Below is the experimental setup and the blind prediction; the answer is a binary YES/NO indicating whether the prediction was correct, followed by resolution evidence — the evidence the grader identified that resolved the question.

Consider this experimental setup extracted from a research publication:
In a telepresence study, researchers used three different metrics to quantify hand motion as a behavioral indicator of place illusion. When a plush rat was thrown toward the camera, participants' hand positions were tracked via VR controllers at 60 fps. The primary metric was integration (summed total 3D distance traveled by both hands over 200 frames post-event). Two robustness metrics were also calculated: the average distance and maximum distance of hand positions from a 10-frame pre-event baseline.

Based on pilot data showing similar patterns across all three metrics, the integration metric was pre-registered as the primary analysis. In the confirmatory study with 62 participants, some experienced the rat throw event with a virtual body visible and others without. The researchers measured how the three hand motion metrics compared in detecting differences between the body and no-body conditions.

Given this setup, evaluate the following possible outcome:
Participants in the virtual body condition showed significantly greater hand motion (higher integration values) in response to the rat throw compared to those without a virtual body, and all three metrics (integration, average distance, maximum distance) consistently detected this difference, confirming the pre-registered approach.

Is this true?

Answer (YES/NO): NO